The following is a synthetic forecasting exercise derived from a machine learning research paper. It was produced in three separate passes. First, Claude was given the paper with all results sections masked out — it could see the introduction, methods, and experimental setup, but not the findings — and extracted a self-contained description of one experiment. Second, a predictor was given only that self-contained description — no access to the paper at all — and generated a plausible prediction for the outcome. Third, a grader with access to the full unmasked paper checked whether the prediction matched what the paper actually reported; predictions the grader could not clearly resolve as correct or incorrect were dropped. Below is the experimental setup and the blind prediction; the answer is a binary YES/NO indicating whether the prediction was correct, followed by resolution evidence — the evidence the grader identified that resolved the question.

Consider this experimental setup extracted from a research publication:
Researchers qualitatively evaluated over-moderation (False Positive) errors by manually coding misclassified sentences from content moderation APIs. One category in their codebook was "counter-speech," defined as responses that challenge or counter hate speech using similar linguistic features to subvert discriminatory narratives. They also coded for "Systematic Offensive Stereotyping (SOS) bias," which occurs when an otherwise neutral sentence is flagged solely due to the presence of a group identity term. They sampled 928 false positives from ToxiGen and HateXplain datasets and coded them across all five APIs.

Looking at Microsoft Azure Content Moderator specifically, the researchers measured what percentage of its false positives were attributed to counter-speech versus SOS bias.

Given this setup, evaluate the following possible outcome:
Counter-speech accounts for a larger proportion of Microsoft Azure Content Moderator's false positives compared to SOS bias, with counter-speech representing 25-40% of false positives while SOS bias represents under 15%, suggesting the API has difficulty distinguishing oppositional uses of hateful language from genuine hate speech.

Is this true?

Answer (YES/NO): NO